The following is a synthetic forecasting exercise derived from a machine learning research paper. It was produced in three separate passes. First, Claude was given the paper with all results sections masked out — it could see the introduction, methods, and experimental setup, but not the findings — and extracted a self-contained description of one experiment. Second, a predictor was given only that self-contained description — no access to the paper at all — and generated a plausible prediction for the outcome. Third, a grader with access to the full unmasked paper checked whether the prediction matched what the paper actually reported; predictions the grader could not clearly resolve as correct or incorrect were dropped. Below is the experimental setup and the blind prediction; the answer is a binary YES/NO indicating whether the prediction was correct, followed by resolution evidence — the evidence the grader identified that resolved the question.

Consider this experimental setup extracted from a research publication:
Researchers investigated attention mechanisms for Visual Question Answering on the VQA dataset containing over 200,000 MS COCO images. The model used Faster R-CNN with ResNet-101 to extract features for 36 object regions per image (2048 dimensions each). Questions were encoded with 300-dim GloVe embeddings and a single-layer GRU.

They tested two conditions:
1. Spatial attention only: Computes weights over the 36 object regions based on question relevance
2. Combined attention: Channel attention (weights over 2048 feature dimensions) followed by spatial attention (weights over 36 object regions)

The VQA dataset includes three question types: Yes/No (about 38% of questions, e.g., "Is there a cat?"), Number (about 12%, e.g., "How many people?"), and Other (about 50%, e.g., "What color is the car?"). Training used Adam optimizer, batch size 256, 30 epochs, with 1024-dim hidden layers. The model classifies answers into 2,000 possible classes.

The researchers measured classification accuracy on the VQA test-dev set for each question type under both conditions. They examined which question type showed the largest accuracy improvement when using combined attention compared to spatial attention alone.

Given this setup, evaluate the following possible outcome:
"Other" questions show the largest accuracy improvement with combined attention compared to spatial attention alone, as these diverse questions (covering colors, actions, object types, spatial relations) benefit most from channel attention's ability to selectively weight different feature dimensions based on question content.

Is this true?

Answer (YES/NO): NO